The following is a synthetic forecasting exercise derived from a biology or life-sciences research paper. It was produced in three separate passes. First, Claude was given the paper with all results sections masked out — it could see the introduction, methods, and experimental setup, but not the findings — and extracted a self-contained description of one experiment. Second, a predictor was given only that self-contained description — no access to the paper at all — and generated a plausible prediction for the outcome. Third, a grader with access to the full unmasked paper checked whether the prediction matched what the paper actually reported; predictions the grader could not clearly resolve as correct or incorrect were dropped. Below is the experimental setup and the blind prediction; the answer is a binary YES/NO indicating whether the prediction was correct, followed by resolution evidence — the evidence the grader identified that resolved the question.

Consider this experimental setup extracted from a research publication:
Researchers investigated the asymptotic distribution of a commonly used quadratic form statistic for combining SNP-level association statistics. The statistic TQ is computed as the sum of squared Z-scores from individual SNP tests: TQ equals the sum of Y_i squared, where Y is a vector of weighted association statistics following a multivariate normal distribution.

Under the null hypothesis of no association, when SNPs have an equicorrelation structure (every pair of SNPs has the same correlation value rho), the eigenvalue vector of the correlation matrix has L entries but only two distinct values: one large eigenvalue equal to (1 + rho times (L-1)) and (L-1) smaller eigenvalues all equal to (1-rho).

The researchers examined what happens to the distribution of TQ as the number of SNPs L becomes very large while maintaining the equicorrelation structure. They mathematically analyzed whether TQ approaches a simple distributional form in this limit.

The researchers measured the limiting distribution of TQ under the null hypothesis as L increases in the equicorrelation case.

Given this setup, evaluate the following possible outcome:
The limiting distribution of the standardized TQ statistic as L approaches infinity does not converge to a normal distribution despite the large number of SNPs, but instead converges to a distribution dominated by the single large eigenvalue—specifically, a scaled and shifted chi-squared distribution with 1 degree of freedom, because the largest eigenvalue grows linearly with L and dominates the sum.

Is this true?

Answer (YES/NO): YES